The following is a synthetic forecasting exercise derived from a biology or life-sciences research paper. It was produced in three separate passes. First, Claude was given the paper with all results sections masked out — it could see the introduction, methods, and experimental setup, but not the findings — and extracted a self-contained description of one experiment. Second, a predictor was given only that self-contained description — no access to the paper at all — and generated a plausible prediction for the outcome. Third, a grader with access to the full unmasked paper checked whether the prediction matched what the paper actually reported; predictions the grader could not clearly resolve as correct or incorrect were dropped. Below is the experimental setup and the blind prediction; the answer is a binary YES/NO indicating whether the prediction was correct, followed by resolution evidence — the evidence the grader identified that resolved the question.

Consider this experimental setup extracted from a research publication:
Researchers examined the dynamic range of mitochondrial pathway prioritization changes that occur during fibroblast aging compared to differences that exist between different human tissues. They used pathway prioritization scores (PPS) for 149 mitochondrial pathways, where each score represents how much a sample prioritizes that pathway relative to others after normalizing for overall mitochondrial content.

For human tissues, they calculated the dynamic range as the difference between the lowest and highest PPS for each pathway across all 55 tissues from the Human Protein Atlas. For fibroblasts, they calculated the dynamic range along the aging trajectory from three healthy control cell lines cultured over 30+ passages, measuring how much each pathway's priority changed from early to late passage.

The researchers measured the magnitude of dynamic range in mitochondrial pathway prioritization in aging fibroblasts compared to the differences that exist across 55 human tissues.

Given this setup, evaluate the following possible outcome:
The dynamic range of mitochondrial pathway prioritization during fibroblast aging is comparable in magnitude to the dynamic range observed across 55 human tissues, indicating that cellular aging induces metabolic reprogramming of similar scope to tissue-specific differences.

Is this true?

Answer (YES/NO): NO